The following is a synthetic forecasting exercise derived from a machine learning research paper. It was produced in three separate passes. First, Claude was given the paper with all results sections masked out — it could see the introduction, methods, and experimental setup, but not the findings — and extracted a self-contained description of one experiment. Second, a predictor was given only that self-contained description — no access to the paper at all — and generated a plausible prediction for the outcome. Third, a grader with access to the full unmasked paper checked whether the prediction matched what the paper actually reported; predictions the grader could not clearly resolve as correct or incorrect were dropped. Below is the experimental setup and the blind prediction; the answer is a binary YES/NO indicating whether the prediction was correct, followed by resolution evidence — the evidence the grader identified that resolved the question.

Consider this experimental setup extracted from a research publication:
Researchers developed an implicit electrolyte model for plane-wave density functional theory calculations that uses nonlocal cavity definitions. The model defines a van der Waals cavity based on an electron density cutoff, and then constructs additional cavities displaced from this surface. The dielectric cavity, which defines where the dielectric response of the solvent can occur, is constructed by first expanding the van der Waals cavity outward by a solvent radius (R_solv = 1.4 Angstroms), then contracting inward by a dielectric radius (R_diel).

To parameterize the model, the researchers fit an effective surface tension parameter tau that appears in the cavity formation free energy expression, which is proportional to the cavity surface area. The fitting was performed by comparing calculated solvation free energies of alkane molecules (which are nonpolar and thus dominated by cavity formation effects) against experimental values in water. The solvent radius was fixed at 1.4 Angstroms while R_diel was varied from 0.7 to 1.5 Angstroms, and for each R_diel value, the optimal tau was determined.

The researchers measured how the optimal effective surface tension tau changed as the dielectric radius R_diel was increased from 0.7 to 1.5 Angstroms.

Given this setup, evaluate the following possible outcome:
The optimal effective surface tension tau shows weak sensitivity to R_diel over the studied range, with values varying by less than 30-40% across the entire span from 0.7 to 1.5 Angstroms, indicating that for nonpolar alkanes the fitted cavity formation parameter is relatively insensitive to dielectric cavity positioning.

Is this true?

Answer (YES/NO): NO